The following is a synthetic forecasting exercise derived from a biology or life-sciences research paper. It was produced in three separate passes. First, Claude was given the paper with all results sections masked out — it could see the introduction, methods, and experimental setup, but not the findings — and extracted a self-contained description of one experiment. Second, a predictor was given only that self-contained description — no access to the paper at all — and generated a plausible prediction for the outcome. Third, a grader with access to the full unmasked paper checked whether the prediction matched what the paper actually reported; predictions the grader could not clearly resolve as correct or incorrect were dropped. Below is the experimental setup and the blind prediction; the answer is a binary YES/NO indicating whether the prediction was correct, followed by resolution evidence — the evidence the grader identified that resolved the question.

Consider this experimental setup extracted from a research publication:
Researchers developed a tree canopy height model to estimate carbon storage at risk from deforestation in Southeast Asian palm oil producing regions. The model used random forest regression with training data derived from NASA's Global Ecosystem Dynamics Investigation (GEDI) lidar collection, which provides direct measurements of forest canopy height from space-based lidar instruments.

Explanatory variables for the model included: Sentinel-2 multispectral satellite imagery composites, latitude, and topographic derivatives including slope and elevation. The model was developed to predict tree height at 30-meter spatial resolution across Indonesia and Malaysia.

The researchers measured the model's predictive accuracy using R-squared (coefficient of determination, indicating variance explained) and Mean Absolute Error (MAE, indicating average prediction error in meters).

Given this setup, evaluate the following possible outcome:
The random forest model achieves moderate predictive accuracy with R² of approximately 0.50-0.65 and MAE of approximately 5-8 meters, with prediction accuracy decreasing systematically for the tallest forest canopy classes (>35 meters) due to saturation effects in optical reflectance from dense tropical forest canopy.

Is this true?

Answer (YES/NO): NO